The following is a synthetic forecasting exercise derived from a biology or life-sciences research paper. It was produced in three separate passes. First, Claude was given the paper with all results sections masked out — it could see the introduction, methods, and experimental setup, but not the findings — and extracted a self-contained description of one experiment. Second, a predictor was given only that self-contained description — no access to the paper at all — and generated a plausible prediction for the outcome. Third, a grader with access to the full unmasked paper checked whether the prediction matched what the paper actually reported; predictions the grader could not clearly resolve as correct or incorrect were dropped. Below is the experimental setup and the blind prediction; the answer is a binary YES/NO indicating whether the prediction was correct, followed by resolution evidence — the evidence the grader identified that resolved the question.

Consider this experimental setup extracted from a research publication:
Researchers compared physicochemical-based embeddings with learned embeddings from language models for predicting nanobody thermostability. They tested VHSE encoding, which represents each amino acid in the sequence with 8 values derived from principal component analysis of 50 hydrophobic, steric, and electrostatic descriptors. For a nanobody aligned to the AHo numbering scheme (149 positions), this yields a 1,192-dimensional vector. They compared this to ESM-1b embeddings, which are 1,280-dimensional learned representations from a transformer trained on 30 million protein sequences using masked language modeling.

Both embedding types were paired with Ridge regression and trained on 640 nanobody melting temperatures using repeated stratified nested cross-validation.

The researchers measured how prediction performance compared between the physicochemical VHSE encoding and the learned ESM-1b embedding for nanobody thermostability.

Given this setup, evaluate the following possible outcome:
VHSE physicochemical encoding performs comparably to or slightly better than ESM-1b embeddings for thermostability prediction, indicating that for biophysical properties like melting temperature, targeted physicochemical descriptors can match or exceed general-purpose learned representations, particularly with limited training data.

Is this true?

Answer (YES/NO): NO